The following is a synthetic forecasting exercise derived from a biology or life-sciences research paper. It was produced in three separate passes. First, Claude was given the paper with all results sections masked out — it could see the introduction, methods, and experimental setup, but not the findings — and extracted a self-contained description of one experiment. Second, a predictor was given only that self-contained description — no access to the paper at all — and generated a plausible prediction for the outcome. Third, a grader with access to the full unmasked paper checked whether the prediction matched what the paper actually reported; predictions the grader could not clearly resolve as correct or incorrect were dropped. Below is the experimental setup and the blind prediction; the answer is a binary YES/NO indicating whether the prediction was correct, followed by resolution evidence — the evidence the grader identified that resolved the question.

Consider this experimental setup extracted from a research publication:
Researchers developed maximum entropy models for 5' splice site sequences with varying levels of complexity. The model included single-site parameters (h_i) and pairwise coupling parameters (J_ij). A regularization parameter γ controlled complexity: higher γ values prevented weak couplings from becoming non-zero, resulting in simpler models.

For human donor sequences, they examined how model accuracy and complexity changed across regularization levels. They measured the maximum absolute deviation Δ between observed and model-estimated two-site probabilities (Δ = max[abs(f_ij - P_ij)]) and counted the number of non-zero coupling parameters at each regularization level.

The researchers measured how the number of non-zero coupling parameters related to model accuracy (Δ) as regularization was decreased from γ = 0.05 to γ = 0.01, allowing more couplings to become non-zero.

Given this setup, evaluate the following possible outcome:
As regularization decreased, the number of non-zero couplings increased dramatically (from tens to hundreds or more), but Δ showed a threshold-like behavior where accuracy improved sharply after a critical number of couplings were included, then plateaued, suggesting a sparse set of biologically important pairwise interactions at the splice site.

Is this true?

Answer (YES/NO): NO